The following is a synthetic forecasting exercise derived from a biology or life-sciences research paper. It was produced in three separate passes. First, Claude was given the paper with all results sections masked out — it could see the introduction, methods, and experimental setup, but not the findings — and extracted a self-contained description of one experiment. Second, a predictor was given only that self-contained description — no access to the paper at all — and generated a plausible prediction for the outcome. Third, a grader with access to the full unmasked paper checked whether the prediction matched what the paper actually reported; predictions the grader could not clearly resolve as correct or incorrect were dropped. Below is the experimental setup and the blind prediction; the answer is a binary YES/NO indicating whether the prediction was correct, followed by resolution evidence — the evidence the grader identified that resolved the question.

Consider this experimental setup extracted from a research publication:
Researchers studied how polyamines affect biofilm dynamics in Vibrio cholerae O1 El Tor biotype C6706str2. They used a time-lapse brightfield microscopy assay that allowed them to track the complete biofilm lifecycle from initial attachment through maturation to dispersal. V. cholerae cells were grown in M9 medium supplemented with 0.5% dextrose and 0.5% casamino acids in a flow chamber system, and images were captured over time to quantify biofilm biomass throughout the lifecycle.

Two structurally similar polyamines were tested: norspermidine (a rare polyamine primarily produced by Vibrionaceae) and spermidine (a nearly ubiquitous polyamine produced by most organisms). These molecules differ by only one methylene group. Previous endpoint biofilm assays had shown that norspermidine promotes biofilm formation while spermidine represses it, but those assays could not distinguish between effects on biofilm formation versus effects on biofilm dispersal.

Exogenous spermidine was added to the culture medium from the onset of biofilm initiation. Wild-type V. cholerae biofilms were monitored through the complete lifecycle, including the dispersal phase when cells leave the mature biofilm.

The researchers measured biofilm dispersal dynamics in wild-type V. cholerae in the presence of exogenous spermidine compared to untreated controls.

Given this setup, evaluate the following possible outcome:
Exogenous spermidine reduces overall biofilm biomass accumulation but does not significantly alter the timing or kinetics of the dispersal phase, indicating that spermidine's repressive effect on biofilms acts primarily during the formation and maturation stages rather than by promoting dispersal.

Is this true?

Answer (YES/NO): NO